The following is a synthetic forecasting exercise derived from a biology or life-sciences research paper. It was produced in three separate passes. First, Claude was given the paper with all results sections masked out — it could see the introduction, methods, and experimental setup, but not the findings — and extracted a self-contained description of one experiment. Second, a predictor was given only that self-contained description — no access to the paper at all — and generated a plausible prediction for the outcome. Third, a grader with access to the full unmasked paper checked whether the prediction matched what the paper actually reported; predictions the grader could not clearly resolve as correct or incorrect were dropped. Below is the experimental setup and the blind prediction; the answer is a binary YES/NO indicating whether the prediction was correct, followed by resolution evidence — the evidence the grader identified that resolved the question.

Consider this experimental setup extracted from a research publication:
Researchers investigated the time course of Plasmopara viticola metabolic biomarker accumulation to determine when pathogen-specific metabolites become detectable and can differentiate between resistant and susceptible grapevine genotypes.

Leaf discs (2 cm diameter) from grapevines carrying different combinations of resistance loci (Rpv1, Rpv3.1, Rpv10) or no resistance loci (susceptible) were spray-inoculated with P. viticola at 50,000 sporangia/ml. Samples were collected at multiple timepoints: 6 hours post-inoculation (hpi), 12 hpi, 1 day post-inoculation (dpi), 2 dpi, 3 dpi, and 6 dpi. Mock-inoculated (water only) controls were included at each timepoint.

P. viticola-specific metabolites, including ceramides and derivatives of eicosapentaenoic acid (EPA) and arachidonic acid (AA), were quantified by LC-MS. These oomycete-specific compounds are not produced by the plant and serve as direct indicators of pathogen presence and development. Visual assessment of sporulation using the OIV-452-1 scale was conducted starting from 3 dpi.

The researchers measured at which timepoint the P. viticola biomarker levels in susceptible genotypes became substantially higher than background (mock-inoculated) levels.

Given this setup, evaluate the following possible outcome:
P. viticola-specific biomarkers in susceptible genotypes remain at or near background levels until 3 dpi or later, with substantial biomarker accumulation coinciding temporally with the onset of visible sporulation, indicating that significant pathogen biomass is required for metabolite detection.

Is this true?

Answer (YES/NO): NO